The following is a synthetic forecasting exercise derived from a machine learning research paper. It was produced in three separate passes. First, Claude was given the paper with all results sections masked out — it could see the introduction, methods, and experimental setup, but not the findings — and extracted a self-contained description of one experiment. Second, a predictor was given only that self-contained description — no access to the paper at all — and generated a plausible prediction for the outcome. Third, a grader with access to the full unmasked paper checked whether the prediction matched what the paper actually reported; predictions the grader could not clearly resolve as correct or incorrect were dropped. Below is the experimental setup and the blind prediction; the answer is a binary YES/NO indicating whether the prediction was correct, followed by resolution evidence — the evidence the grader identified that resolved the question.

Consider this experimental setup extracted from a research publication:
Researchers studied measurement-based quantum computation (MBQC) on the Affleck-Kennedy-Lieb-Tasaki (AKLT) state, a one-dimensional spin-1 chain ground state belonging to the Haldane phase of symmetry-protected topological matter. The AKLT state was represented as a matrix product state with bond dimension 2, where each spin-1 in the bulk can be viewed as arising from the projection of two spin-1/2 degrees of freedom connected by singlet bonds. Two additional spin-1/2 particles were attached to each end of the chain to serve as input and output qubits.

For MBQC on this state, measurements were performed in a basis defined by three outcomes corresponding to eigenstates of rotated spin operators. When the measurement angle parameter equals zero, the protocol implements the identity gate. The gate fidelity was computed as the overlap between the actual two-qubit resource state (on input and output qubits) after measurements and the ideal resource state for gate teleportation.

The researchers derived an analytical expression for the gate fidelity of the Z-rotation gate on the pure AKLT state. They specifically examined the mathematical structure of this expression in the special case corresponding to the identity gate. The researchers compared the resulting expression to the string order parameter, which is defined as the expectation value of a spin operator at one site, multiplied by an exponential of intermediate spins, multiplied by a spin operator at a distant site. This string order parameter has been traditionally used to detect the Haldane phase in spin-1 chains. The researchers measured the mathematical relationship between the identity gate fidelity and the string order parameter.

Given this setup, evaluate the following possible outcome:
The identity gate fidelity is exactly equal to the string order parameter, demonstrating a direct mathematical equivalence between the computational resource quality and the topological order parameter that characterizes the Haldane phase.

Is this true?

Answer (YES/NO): NO